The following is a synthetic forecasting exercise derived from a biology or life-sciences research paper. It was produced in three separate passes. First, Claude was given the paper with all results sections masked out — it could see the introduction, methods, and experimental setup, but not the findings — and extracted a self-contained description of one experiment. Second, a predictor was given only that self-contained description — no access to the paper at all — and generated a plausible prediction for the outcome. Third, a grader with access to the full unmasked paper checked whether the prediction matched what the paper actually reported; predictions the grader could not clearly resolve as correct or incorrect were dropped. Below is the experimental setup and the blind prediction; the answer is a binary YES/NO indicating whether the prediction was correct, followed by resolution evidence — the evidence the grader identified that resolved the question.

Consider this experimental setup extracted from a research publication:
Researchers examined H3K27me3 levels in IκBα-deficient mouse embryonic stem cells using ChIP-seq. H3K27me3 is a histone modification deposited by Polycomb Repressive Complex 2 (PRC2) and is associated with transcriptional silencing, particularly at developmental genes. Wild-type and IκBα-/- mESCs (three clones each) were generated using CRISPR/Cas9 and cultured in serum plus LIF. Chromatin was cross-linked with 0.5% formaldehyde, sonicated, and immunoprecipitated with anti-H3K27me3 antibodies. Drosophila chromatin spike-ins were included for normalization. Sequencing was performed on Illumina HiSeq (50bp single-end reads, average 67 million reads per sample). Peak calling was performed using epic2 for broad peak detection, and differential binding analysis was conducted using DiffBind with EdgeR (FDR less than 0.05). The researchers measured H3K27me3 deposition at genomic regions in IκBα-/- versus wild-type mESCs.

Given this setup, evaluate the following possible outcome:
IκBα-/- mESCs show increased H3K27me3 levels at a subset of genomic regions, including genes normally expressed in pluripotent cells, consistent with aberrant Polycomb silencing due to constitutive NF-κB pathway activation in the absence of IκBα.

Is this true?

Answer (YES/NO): NO